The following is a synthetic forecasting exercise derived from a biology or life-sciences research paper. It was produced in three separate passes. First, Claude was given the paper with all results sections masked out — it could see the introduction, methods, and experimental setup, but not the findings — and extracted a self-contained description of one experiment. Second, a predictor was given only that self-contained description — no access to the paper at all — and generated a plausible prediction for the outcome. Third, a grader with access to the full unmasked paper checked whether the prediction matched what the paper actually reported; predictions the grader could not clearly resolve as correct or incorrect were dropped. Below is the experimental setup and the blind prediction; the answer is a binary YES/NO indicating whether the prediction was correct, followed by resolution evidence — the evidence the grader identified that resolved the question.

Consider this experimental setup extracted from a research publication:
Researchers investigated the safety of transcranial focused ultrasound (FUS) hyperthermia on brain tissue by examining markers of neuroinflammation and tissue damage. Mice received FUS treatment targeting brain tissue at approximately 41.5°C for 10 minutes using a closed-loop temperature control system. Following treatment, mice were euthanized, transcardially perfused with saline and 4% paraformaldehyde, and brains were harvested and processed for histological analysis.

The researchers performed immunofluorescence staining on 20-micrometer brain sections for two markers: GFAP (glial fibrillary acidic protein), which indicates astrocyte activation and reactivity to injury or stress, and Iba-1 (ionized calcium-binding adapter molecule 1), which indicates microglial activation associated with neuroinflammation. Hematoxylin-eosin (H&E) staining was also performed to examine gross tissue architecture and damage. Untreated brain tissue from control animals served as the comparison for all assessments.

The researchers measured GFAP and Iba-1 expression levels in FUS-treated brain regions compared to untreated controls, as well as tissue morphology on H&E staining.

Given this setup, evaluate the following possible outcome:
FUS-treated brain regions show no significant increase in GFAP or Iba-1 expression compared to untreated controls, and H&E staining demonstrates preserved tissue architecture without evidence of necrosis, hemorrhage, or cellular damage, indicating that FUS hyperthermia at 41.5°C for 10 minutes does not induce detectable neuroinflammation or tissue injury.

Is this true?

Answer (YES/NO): NO